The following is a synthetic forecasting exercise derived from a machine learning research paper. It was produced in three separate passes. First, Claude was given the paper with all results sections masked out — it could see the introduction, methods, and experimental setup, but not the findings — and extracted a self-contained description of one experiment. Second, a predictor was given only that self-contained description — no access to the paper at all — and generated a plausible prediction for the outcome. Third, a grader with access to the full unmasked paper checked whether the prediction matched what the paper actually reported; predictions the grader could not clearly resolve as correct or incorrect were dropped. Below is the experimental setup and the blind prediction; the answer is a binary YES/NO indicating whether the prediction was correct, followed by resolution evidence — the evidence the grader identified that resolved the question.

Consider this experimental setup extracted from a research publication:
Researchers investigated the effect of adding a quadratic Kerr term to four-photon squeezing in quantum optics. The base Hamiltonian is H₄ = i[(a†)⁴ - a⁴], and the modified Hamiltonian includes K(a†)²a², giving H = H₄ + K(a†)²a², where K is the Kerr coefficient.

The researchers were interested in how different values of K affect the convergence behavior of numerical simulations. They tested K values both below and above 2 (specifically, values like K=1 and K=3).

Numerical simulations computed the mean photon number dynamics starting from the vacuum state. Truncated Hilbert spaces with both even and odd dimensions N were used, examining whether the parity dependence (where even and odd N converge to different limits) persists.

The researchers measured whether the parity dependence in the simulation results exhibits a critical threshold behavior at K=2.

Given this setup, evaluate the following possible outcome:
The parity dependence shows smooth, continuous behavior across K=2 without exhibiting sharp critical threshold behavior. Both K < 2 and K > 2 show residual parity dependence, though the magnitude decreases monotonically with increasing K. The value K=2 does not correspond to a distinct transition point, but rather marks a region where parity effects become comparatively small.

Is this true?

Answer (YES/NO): NO